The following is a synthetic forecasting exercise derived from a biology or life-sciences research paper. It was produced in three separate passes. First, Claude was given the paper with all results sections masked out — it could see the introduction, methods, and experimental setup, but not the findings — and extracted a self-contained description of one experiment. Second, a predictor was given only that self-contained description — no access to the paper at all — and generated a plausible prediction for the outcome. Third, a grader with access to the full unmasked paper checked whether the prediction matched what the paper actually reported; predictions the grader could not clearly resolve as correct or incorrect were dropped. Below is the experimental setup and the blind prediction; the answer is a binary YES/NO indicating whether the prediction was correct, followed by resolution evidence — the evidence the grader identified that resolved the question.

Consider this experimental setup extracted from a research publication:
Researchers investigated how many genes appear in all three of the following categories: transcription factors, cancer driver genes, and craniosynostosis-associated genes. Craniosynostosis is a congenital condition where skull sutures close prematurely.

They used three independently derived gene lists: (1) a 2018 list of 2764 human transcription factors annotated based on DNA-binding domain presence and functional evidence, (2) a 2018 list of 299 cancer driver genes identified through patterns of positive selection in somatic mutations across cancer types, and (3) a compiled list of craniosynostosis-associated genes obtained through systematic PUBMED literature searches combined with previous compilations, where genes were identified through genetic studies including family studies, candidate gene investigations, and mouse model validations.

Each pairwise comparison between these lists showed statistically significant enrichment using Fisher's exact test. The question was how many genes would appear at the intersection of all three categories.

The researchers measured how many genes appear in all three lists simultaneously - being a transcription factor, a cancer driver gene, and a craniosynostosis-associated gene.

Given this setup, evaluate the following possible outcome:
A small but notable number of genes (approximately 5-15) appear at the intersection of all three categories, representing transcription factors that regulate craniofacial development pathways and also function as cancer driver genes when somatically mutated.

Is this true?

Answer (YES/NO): NO